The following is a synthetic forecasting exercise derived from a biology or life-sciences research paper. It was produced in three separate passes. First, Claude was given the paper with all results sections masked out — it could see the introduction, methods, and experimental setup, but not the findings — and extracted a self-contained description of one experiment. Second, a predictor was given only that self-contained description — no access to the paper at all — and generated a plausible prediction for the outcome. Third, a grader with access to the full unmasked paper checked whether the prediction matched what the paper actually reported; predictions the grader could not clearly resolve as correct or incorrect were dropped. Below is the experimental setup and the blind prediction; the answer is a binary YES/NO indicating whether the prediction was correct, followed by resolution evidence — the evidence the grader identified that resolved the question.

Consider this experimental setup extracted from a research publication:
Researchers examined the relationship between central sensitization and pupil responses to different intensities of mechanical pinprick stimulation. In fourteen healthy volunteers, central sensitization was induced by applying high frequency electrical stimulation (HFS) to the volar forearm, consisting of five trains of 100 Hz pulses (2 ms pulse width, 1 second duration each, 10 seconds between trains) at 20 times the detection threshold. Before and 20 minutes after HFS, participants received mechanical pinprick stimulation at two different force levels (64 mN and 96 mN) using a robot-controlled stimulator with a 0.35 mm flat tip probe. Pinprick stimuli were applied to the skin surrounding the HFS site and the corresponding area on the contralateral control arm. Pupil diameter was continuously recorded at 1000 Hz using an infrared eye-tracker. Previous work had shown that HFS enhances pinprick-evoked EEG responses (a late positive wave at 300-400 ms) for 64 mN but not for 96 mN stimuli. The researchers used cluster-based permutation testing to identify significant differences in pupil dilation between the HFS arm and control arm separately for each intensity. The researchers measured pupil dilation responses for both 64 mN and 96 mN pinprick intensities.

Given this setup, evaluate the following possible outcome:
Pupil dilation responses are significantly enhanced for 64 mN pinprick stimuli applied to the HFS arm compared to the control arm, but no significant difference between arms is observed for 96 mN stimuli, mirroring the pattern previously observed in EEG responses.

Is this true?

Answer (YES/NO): NO